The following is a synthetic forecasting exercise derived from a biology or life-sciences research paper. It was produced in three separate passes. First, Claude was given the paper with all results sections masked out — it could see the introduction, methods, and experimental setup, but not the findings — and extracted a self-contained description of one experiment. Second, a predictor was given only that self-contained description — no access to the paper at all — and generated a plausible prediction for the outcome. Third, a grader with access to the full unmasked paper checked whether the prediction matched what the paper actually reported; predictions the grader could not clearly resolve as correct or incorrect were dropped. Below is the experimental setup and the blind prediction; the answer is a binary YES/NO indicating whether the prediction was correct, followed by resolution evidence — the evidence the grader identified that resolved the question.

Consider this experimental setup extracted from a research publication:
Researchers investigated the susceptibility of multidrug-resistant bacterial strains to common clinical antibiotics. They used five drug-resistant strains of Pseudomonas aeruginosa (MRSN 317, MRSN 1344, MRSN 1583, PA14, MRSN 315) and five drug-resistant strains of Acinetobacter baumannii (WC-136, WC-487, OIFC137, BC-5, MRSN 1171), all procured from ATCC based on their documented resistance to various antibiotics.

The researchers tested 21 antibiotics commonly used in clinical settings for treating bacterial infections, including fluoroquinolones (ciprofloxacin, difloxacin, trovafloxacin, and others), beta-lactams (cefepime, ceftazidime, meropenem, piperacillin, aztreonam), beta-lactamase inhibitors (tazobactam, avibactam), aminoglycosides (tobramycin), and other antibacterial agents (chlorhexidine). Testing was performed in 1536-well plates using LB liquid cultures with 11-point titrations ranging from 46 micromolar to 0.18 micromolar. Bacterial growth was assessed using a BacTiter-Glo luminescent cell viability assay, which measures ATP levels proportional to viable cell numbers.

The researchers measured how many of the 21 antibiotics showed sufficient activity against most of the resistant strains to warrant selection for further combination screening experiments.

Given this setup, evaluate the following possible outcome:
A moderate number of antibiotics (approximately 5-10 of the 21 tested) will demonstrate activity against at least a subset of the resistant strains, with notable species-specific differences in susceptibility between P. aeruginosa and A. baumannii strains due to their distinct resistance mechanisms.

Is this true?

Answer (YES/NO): NO